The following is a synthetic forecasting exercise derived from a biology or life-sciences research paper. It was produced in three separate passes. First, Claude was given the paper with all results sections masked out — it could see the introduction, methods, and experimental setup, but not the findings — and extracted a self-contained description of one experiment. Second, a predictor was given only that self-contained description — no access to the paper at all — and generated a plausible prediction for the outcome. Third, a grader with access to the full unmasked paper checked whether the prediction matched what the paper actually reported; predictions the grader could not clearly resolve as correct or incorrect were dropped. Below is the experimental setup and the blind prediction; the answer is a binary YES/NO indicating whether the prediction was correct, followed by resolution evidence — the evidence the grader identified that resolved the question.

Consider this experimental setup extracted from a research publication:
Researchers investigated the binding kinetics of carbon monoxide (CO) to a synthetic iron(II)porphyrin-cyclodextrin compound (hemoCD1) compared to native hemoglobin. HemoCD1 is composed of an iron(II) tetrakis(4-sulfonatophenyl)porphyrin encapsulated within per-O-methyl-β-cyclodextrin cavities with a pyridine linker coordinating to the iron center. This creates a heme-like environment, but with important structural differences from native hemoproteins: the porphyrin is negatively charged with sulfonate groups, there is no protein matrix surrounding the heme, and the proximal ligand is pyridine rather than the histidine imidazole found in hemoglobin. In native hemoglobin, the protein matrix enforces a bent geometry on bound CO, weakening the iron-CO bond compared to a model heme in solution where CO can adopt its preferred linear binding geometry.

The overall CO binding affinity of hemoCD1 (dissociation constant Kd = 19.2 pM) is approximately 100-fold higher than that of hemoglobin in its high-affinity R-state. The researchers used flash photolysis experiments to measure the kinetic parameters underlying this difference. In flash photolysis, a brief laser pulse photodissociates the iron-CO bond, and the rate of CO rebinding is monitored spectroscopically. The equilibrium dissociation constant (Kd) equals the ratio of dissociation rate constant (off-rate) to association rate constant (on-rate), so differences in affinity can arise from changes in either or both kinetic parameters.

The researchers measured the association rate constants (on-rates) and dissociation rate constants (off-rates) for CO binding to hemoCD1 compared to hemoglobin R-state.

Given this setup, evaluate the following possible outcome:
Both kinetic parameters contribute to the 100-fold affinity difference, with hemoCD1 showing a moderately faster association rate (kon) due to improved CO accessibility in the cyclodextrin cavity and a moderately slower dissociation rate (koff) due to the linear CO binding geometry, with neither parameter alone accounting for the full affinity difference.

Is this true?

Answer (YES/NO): NO